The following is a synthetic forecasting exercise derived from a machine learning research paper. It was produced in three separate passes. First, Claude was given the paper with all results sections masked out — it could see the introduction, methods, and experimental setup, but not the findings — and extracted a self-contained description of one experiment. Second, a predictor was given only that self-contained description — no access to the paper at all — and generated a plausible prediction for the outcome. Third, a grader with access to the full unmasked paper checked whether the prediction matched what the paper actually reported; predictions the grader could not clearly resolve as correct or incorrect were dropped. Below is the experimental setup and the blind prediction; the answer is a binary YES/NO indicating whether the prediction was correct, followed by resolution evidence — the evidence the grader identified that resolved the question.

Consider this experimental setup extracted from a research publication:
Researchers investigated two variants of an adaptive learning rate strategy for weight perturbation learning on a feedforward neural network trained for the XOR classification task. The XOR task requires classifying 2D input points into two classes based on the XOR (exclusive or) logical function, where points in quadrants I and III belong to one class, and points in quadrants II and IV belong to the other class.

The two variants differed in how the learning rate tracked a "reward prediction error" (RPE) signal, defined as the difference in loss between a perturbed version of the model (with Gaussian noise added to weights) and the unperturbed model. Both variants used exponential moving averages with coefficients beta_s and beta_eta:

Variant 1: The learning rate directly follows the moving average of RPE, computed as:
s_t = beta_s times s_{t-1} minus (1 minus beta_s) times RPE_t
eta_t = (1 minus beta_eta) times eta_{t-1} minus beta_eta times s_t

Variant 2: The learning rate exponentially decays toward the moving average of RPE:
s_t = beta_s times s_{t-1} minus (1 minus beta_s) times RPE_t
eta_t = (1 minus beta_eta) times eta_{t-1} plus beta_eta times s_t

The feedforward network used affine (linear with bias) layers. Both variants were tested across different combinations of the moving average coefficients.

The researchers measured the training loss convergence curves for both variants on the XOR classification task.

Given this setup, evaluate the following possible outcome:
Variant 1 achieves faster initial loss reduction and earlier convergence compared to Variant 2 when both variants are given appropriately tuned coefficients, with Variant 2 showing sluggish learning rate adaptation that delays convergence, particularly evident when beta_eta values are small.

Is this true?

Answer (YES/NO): NO